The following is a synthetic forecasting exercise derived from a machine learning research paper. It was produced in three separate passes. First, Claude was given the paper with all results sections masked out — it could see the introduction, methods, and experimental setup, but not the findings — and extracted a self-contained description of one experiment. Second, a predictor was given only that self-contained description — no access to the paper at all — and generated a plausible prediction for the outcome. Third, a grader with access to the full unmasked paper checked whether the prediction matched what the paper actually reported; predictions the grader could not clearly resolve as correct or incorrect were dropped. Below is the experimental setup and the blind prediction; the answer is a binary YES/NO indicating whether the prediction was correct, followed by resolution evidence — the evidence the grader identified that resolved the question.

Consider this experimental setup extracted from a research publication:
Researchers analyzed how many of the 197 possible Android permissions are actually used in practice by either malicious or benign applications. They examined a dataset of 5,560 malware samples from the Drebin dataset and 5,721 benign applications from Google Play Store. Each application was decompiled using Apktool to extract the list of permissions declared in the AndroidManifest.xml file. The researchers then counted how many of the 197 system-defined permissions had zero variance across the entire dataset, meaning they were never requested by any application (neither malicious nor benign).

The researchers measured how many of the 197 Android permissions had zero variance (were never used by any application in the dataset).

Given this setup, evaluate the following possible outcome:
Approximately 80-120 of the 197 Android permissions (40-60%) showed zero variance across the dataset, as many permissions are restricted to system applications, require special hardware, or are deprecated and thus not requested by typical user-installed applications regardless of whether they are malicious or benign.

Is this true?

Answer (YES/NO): NO